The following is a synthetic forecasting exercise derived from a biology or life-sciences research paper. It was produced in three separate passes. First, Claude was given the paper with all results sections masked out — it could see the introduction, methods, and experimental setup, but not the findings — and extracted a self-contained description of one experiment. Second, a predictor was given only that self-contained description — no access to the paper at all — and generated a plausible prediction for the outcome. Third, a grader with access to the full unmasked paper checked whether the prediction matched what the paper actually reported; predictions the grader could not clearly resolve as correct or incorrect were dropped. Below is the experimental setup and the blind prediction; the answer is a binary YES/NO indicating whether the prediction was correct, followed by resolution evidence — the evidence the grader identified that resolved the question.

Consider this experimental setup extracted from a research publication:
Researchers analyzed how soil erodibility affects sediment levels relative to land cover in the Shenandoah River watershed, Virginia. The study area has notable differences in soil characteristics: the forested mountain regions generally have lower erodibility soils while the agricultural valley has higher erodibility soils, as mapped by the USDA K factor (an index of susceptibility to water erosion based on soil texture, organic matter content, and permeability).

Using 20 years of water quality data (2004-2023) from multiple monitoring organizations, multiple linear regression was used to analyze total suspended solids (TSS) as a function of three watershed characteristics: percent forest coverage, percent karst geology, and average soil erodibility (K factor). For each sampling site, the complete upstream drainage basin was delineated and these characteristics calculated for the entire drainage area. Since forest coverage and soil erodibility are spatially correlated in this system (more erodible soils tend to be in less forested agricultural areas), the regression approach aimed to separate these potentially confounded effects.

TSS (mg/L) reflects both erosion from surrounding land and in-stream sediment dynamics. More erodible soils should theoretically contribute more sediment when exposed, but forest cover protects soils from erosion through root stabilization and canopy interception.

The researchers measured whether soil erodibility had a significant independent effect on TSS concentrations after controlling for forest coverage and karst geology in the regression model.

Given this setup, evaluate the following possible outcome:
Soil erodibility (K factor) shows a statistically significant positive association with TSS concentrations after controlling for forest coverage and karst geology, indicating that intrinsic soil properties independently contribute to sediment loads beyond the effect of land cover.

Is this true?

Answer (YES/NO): NO